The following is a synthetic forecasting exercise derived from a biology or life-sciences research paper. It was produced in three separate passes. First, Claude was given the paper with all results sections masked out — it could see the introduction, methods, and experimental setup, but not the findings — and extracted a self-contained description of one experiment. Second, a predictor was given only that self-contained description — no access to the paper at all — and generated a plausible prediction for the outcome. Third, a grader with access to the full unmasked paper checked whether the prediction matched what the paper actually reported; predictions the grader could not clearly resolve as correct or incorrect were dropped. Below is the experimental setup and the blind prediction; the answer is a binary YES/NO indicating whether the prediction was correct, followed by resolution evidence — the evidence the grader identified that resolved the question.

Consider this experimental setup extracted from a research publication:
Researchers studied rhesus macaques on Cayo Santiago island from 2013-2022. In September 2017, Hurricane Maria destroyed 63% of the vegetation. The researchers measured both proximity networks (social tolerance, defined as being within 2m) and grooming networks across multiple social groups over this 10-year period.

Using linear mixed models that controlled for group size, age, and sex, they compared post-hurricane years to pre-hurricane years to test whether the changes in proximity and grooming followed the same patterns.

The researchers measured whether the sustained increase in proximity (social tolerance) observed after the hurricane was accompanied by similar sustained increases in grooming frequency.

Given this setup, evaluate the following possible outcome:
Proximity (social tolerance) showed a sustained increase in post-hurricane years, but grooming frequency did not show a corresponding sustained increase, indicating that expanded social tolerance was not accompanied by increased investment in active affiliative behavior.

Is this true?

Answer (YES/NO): YES